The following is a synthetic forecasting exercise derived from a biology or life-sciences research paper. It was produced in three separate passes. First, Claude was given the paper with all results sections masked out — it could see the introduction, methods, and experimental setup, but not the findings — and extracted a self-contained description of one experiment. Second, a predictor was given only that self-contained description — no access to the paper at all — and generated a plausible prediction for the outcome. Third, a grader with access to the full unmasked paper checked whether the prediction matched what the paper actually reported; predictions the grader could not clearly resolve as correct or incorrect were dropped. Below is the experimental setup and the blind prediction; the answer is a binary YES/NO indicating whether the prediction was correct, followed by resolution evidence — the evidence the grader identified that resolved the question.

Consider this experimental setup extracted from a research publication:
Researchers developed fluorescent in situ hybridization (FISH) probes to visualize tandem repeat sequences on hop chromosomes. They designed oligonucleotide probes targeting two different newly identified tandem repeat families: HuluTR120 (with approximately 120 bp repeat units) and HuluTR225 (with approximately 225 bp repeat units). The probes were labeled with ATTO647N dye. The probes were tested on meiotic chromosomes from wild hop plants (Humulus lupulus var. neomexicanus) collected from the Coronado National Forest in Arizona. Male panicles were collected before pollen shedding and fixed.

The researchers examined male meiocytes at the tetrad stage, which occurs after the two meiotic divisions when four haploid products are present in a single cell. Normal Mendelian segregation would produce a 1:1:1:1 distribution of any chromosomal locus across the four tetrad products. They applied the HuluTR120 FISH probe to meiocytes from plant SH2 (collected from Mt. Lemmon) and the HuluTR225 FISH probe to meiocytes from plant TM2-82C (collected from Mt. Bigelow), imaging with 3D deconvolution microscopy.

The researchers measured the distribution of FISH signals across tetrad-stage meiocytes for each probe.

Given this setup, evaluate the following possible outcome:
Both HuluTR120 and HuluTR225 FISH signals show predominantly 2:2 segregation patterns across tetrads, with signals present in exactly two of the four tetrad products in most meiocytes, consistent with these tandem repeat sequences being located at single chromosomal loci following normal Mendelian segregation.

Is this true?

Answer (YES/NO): NO